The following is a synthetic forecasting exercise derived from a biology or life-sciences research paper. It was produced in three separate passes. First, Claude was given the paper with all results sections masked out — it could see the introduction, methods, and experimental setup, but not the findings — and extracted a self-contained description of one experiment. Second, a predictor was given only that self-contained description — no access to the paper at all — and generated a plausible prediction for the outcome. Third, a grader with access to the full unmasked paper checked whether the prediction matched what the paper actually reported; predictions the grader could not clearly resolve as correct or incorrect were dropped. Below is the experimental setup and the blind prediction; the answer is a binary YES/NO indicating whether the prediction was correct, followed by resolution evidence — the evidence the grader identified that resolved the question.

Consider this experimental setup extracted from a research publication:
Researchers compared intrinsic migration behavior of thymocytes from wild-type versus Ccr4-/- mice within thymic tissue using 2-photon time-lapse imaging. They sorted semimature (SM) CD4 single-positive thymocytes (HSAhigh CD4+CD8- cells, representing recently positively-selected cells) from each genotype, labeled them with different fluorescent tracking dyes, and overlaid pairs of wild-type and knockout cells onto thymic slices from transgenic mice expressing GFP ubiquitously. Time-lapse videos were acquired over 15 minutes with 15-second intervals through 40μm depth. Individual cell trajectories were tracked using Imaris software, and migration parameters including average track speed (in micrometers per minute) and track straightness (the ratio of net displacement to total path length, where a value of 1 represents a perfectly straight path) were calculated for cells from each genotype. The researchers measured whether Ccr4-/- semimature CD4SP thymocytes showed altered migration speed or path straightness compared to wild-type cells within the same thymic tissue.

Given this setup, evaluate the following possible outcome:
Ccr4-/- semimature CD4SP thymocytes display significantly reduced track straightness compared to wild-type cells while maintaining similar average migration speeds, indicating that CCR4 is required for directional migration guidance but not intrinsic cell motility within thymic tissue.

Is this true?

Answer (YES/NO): NO